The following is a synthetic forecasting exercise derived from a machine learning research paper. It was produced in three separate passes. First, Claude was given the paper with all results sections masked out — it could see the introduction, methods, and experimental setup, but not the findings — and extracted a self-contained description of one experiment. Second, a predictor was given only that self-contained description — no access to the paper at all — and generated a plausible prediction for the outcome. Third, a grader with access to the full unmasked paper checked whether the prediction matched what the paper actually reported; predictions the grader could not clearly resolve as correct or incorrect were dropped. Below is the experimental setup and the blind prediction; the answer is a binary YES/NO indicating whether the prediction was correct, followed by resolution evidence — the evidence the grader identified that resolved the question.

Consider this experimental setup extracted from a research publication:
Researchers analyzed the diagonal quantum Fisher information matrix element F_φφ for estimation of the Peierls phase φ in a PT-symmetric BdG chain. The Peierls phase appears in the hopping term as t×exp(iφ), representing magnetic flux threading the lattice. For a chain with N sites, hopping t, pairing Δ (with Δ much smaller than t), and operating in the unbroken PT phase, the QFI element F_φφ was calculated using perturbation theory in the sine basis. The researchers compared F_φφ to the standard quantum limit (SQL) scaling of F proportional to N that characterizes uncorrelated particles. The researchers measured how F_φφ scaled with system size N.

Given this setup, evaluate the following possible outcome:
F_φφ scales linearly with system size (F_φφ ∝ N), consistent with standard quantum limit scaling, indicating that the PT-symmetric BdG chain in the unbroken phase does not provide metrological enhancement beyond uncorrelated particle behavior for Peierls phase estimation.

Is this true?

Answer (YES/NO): NO